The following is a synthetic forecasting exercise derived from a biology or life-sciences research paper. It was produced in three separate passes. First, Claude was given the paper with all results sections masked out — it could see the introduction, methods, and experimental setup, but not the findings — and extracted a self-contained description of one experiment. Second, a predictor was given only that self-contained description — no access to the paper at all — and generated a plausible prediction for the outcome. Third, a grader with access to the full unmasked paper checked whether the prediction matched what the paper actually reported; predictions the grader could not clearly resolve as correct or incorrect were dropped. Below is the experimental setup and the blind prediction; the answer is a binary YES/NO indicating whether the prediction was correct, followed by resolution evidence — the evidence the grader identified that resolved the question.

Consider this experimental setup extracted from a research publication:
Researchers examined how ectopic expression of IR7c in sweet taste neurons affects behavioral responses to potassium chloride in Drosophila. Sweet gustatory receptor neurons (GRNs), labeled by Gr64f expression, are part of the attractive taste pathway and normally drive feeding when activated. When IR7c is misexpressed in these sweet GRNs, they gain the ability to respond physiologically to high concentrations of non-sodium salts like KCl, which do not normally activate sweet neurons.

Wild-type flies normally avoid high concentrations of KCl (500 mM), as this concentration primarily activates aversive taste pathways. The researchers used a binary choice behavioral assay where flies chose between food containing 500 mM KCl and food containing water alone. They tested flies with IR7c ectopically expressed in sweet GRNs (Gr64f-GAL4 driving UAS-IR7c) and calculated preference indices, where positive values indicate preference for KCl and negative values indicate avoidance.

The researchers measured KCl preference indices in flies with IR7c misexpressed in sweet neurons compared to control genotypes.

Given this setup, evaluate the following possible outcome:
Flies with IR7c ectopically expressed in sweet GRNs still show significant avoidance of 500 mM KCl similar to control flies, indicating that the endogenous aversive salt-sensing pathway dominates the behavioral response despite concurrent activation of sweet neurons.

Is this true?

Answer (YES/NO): NO